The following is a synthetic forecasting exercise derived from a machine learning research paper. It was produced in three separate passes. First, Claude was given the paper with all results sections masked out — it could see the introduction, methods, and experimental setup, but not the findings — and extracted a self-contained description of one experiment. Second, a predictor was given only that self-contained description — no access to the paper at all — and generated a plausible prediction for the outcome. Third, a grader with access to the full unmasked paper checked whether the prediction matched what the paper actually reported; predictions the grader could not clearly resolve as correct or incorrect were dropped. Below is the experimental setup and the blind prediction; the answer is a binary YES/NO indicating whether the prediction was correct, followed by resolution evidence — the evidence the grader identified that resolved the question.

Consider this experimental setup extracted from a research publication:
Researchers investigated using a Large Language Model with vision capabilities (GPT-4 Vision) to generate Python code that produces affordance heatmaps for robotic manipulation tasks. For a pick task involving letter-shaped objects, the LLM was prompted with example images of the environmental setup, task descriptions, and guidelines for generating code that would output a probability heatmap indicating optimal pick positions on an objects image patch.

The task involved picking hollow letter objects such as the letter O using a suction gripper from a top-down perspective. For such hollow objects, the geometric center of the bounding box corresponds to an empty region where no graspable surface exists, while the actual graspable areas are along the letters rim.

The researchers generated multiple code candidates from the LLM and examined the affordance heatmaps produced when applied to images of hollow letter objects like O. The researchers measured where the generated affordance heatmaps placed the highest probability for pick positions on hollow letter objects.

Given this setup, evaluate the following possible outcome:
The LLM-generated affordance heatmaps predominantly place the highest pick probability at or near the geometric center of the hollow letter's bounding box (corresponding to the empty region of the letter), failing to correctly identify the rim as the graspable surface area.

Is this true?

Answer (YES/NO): YES